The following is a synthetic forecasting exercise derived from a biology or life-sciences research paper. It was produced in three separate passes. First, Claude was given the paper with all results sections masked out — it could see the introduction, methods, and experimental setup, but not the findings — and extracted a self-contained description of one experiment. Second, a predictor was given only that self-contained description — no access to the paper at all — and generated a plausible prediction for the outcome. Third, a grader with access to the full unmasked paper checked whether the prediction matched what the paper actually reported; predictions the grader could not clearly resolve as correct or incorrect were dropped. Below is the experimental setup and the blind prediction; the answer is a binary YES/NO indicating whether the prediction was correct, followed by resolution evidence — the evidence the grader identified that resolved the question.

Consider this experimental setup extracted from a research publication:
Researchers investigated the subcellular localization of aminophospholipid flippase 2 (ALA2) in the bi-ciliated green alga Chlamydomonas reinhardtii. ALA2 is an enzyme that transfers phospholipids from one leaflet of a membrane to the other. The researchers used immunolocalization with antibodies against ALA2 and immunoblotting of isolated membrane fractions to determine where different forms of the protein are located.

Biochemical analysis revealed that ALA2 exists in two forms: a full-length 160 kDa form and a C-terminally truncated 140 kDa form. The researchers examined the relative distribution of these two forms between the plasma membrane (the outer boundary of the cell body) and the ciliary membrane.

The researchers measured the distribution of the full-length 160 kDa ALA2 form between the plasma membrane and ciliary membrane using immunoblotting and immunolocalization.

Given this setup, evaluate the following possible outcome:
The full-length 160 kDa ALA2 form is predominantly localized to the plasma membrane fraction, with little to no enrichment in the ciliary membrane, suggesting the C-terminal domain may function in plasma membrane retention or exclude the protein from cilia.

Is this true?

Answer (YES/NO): YES